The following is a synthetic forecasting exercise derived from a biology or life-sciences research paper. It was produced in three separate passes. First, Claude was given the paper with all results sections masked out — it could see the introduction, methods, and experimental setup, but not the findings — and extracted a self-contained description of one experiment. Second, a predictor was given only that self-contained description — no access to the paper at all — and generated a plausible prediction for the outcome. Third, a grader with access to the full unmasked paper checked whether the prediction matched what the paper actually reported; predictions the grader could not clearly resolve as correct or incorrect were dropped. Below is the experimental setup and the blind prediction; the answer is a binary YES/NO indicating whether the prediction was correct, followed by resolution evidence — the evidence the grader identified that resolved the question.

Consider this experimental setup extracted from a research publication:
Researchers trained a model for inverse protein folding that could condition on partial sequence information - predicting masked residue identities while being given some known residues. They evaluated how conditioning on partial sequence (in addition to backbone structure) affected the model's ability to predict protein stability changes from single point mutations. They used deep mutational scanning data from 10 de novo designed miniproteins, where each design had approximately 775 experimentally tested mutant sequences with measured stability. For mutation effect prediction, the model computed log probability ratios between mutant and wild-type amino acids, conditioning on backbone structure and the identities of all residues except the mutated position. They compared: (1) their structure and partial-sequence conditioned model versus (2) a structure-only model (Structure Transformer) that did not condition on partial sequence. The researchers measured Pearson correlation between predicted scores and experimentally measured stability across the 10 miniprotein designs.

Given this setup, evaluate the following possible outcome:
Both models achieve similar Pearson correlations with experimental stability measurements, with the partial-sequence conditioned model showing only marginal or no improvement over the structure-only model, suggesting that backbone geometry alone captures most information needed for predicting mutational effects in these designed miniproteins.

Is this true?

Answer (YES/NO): NO